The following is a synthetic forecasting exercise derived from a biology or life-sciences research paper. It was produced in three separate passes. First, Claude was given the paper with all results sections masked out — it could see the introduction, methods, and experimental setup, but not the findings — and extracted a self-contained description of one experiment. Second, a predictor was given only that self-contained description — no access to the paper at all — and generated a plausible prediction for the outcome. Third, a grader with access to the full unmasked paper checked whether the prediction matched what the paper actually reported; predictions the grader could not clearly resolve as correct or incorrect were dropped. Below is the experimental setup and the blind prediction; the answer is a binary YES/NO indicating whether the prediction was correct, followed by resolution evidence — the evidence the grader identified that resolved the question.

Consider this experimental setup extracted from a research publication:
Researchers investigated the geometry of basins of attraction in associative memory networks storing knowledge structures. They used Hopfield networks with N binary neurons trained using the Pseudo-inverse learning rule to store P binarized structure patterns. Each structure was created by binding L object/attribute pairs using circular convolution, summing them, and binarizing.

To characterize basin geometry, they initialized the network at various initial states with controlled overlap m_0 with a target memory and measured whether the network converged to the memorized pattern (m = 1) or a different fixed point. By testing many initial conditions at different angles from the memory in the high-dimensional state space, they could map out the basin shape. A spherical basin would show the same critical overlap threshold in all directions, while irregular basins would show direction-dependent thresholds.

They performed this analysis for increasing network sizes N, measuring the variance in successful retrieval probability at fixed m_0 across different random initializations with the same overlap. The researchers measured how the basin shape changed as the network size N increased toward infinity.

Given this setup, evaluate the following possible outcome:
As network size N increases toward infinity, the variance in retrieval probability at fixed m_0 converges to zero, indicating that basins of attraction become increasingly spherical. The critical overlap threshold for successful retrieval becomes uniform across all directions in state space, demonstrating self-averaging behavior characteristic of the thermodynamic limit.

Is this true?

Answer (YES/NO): YES